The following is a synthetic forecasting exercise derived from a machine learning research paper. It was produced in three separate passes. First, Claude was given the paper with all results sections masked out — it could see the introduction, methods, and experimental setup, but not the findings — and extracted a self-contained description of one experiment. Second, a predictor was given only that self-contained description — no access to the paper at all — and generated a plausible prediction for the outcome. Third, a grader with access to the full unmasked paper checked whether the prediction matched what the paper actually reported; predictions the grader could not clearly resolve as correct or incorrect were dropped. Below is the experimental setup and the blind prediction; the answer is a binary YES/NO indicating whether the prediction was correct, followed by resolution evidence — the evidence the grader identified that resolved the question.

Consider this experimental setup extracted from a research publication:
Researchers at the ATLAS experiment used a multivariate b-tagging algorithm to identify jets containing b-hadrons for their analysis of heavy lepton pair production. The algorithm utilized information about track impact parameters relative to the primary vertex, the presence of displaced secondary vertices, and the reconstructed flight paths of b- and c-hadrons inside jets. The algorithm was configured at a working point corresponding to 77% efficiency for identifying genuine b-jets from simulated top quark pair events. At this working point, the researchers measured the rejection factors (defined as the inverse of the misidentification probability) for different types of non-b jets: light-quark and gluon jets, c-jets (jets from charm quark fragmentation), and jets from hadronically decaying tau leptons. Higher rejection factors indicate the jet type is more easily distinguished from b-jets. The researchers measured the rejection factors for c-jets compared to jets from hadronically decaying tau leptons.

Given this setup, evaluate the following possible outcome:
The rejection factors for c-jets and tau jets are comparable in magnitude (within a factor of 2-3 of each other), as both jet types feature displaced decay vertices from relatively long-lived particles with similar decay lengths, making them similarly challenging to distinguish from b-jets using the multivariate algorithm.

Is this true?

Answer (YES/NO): NO